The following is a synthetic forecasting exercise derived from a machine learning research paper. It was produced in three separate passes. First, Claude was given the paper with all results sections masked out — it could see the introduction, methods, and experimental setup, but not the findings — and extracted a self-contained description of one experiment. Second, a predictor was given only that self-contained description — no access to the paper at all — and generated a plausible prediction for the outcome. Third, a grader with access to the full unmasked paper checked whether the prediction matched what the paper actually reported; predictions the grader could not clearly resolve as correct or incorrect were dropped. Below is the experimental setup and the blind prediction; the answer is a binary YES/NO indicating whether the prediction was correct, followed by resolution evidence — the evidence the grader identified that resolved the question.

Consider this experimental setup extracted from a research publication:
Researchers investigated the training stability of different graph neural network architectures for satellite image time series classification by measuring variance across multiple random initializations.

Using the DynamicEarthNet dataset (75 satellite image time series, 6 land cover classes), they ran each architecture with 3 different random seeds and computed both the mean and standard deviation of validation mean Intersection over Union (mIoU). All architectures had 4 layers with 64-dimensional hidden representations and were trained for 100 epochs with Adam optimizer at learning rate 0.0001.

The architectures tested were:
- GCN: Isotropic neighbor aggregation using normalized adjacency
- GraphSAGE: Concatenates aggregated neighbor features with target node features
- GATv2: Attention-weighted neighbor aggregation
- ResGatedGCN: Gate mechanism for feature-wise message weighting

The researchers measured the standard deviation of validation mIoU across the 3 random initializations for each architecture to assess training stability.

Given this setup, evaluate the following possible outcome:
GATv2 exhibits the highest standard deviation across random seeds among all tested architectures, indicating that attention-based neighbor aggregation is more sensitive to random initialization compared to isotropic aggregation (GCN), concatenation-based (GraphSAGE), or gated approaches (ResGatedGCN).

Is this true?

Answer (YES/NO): NO